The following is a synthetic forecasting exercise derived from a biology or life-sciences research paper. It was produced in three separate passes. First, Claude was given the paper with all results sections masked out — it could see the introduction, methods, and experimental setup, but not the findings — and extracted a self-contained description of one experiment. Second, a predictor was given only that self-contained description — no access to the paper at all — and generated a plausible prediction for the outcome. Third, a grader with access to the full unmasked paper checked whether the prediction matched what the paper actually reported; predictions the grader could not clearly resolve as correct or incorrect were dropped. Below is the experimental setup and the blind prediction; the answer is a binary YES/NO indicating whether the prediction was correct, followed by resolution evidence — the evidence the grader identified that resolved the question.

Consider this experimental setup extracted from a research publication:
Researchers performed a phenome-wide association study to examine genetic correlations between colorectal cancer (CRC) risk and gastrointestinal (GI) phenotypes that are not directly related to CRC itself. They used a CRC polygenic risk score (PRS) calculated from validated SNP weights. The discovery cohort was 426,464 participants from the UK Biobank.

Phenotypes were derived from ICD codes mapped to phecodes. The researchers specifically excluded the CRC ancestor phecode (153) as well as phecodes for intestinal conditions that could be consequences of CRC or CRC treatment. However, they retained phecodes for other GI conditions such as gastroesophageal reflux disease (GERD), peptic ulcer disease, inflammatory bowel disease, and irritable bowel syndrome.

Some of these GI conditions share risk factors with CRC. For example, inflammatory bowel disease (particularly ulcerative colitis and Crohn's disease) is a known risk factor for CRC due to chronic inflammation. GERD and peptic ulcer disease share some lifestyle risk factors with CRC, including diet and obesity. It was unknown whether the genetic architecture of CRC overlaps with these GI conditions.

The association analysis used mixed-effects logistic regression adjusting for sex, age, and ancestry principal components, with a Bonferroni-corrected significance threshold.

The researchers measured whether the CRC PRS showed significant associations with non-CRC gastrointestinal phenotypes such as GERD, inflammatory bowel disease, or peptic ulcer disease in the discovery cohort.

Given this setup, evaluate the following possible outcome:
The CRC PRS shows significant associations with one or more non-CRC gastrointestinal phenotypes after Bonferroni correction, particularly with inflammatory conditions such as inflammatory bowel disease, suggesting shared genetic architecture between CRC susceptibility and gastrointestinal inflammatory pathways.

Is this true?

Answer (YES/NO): NO